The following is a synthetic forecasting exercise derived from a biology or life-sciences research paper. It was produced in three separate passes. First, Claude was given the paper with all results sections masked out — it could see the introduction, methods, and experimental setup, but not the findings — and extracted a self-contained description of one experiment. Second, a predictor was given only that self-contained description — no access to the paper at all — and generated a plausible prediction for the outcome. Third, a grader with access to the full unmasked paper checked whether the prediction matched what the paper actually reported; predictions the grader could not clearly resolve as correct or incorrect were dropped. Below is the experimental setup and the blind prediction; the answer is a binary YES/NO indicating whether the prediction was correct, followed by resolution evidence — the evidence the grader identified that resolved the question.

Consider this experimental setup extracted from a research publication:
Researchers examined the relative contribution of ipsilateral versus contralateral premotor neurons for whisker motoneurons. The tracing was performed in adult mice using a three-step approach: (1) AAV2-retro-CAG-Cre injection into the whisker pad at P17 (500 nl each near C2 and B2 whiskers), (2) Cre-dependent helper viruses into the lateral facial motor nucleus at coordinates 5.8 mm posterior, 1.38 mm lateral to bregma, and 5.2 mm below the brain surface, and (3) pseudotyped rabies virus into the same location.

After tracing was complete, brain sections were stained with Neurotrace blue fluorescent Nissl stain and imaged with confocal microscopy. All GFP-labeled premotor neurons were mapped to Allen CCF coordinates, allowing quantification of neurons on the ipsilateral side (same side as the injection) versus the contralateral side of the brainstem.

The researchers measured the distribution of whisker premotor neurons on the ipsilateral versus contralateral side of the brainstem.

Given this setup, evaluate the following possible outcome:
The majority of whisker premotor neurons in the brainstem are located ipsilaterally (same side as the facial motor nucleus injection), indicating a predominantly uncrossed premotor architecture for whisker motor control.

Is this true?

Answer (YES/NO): YES